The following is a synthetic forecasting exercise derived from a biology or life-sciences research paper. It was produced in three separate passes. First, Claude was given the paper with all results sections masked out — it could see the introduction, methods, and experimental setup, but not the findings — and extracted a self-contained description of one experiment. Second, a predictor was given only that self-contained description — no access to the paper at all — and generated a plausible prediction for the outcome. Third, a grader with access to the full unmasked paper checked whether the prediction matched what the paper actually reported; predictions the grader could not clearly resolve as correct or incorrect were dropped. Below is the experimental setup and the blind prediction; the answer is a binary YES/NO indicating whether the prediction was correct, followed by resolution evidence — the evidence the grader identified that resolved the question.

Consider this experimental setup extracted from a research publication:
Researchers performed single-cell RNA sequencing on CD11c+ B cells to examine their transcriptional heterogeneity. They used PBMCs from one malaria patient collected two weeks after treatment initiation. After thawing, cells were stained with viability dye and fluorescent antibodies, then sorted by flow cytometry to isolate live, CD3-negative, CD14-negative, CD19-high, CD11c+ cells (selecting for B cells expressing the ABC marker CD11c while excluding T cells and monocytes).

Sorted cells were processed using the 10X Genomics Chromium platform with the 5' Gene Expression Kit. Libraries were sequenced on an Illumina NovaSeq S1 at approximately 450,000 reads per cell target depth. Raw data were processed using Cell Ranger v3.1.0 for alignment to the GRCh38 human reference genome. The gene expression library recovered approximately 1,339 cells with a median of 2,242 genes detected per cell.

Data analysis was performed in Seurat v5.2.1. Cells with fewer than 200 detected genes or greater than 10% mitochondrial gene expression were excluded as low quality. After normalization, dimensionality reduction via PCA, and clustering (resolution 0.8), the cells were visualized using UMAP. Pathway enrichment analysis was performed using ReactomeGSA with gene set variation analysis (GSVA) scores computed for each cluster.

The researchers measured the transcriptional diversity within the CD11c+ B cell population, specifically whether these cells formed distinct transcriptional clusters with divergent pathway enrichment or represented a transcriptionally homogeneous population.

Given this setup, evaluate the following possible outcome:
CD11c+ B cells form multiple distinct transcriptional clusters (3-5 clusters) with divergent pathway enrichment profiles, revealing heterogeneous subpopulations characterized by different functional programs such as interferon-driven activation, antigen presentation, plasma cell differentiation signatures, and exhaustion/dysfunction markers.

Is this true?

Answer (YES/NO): NO